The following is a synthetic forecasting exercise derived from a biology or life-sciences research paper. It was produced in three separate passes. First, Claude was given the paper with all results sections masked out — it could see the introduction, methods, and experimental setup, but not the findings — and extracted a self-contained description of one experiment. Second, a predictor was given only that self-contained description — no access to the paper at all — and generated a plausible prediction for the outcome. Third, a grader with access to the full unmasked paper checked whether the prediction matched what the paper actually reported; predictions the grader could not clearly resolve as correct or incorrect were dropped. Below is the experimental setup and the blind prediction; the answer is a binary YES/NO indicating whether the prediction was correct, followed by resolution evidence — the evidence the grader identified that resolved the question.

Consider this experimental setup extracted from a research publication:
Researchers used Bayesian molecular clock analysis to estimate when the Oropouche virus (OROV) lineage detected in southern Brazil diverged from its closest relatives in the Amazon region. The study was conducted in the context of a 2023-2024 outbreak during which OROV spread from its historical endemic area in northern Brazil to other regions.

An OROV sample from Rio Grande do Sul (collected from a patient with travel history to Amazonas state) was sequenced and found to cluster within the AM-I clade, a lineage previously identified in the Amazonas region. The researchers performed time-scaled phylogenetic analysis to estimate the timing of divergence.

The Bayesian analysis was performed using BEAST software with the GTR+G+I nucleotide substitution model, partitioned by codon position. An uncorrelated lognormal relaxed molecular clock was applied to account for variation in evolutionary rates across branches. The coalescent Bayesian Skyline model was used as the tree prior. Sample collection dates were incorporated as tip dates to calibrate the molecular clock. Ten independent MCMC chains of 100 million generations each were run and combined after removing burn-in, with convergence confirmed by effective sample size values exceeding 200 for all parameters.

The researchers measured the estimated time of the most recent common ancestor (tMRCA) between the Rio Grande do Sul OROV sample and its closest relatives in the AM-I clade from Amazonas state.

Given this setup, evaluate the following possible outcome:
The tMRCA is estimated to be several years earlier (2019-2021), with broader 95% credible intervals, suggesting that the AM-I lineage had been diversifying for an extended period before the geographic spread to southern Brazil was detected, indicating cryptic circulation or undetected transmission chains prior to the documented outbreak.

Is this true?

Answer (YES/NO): NO